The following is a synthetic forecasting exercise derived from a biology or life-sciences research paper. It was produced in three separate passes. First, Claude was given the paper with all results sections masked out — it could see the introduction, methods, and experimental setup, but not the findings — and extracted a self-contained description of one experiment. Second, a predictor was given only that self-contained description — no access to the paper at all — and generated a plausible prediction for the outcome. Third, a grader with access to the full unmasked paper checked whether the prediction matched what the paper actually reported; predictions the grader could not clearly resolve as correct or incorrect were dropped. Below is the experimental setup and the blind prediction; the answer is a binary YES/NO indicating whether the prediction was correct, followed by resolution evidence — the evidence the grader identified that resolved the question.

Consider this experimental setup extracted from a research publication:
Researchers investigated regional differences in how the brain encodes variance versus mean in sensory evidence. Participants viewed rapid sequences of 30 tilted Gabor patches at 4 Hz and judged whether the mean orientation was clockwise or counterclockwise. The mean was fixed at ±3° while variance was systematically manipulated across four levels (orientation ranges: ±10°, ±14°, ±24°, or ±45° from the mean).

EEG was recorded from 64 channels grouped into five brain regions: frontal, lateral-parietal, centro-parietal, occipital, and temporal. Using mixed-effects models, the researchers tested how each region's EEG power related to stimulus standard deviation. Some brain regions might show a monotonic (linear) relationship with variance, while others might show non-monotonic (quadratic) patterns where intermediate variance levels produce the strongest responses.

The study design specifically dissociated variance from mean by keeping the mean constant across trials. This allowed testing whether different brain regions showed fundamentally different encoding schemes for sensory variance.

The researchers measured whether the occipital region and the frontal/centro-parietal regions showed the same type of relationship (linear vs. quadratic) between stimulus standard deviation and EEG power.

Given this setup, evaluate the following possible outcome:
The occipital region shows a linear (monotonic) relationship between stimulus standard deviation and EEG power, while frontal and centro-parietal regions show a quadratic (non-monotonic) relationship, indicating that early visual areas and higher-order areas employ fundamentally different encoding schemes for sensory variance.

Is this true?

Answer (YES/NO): NO